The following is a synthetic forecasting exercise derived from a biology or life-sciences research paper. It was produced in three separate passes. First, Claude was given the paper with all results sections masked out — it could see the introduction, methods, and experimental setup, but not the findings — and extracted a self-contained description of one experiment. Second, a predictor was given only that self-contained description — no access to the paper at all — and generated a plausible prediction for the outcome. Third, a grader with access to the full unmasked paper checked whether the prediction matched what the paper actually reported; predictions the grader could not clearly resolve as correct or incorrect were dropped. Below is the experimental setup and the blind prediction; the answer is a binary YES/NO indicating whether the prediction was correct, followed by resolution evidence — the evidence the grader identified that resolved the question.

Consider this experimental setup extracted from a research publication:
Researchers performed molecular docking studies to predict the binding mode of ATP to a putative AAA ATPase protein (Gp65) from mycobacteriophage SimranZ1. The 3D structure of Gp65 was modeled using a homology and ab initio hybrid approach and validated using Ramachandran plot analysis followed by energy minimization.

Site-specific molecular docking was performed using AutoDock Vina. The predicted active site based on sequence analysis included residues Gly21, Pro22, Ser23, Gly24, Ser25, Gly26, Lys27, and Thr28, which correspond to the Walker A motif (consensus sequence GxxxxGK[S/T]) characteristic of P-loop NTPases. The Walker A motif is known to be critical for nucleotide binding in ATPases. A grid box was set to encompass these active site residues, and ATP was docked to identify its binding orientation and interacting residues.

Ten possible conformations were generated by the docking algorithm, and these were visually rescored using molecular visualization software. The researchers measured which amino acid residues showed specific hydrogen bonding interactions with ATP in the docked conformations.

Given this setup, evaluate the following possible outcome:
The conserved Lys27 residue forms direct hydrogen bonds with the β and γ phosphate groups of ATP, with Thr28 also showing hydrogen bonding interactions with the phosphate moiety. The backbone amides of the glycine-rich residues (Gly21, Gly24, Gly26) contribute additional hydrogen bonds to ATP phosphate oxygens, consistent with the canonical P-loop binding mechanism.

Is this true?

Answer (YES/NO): NO